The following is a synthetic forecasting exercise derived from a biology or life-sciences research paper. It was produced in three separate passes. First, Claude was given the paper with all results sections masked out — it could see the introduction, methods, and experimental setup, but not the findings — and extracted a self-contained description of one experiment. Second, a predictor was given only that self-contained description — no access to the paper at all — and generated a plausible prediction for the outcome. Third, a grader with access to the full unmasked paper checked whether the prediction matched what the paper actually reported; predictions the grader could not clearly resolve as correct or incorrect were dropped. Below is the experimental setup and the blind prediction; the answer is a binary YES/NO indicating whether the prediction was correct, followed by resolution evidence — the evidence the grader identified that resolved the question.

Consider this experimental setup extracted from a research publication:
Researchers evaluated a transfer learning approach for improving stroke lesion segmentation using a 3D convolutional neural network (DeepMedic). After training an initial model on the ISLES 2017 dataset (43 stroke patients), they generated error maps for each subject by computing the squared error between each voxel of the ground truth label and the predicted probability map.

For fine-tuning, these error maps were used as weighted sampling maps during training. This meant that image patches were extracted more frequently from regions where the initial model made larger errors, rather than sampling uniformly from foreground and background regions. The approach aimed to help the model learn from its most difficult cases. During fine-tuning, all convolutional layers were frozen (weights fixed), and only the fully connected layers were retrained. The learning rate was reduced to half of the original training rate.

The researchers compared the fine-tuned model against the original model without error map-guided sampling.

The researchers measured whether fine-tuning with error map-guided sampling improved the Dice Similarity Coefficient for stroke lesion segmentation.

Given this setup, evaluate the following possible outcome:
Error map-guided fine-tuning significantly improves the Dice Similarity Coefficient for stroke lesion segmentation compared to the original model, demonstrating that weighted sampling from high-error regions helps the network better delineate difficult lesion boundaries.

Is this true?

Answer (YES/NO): NO